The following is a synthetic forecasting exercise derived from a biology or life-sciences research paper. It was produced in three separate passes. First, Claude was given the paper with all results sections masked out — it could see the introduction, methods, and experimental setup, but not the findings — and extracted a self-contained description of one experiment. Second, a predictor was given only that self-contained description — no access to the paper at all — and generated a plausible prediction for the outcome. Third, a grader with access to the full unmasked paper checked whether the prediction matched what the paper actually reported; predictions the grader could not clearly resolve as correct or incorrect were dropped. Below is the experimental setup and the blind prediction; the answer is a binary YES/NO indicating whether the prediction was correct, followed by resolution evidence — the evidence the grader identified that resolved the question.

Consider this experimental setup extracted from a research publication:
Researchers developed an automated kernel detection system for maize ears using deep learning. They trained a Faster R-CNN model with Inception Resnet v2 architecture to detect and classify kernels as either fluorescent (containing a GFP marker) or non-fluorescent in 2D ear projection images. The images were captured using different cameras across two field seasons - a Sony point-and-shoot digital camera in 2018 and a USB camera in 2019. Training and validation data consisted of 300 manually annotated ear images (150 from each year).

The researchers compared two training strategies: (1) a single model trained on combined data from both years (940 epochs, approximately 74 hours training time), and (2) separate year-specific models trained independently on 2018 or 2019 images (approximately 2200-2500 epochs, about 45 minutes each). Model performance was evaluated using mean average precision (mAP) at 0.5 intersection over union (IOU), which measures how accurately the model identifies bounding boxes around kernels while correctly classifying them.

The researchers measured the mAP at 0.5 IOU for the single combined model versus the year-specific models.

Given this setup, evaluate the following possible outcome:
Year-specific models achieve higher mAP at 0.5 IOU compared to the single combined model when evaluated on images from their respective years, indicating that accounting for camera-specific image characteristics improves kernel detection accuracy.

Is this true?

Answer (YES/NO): YES